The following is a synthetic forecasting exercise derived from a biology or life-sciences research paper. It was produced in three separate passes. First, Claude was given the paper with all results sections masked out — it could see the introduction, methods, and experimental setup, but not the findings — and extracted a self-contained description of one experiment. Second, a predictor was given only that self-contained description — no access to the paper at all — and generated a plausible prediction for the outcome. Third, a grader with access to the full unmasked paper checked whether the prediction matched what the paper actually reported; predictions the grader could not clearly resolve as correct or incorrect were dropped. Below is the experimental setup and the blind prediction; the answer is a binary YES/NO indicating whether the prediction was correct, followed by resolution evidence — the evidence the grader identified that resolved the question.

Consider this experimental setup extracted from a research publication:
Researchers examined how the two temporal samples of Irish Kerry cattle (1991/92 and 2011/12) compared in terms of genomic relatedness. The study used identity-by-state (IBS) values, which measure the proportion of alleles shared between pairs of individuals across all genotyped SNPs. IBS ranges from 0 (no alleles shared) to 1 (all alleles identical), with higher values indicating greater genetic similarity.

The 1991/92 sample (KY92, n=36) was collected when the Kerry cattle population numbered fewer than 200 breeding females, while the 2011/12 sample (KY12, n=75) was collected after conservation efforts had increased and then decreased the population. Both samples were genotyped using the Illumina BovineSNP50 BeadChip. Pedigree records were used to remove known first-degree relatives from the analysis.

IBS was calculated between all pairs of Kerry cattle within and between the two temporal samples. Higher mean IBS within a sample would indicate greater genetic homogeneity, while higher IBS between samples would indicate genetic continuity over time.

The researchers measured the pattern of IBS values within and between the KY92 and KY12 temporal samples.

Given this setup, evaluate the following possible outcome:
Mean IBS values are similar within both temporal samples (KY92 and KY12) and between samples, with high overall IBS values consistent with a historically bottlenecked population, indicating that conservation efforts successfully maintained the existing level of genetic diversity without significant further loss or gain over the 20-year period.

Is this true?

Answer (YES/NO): NO